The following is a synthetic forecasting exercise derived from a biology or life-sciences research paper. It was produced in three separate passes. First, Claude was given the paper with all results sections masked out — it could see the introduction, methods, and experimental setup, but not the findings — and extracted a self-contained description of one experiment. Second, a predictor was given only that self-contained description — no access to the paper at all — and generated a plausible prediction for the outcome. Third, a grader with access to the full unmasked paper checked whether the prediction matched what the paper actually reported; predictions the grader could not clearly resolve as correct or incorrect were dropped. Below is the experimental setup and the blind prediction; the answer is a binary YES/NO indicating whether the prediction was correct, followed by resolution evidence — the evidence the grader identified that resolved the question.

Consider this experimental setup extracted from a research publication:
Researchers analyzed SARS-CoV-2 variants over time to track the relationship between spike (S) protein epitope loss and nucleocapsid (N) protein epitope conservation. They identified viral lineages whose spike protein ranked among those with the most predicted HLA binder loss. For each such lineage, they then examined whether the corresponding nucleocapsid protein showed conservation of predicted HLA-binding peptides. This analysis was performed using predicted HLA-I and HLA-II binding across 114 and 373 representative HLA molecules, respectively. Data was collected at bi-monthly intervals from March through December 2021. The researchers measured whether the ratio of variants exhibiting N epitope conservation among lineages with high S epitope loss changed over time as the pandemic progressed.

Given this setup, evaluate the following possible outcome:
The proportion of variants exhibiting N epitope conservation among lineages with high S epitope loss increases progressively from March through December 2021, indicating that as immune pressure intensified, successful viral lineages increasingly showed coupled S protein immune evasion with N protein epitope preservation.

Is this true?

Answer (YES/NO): NO